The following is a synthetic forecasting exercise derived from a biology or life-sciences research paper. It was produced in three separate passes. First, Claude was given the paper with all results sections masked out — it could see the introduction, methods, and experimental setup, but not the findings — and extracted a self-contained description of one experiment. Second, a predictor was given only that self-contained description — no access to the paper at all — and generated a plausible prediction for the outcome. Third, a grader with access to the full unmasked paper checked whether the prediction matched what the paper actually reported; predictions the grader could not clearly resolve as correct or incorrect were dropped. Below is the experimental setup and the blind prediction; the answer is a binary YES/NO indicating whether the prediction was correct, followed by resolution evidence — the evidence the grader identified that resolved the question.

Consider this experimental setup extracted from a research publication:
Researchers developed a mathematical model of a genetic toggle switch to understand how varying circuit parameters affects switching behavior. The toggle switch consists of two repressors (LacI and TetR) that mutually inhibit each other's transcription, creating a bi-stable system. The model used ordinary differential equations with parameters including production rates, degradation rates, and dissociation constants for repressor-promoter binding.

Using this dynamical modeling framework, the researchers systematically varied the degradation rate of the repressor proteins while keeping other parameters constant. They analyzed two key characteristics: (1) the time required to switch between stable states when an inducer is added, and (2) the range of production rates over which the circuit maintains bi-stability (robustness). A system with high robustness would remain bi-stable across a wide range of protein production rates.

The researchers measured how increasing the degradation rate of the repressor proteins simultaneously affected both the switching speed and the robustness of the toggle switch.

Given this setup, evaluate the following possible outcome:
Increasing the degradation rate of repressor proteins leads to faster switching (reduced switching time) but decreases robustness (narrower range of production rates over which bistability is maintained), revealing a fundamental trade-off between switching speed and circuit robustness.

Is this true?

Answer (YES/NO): YES